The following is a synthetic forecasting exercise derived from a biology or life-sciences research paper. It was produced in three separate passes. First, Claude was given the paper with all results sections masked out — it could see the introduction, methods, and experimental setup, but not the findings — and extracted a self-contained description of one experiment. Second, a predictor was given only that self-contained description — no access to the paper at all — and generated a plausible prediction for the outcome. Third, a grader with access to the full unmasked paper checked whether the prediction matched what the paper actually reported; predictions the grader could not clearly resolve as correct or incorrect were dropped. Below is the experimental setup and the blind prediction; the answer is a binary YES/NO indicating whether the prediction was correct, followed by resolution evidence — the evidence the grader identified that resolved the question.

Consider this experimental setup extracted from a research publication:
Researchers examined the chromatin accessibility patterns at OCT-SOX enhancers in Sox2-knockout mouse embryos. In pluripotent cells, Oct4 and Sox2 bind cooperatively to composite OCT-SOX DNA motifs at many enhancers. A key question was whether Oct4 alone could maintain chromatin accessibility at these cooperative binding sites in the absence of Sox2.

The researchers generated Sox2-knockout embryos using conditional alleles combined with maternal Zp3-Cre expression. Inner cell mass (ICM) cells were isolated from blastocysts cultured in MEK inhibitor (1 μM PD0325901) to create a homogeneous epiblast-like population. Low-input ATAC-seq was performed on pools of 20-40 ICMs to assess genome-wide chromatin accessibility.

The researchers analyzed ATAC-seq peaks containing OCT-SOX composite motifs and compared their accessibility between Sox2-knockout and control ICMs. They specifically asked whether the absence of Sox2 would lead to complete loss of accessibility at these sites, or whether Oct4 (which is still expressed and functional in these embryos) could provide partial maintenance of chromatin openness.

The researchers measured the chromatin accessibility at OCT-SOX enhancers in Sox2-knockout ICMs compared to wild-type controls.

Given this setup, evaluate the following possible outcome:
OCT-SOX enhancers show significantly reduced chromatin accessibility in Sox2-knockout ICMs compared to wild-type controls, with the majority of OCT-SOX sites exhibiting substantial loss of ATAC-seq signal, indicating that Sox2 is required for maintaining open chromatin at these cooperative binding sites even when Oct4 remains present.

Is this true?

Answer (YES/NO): NO